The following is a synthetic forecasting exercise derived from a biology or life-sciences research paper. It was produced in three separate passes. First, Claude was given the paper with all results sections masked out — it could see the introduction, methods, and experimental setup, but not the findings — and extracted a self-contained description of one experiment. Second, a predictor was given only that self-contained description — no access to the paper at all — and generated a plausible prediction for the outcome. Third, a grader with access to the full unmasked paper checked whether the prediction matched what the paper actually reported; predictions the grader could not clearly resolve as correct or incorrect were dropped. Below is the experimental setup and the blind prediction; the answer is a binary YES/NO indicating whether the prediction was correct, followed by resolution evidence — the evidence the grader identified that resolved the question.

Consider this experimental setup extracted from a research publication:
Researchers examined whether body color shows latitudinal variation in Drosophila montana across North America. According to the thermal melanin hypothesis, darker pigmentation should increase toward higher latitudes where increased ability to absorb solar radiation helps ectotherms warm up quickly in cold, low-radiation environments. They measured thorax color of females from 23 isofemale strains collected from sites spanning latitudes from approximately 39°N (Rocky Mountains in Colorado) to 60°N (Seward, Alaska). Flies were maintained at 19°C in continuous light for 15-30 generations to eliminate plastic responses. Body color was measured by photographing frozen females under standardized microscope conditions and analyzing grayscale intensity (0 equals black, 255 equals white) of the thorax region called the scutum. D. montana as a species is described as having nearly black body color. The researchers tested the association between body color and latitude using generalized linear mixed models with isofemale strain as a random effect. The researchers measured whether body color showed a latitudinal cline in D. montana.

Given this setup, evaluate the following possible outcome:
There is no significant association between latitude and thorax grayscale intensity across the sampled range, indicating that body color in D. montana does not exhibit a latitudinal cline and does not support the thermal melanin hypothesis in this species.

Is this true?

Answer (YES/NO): YES